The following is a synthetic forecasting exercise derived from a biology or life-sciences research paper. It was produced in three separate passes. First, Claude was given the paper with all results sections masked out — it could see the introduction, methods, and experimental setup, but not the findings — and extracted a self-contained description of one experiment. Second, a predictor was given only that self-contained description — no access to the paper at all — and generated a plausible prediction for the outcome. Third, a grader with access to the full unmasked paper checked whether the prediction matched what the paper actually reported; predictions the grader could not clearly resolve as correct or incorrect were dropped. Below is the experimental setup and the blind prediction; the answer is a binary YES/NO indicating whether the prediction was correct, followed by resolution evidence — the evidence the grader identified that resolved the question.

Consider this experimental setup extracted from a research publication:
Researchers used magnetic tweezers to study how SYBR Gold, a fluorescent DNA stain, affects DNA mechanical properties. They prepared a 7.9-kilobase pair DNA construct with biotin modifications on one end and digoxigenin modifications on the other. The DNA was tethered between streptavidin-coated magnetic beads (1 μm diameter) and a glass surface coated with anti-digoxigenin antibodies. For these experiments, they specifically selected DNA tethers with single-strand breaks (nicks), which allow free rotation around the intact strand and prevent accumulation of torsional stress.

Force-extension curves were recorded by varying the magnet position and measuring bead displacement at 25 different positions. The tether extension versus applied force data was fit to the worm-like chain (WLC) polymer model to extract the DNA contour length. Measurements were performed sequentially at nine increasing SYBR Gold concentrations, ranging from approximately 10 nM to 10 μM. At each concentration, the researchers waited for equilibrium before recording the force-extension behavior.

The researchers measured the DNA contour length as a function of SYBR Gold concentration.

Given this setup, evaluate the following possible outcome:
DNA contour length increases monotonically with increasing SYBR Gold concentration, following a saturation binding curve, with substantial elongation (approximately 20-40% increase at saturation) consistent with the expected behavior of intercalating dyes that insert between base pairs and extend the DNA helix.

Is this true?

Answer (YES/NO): NO